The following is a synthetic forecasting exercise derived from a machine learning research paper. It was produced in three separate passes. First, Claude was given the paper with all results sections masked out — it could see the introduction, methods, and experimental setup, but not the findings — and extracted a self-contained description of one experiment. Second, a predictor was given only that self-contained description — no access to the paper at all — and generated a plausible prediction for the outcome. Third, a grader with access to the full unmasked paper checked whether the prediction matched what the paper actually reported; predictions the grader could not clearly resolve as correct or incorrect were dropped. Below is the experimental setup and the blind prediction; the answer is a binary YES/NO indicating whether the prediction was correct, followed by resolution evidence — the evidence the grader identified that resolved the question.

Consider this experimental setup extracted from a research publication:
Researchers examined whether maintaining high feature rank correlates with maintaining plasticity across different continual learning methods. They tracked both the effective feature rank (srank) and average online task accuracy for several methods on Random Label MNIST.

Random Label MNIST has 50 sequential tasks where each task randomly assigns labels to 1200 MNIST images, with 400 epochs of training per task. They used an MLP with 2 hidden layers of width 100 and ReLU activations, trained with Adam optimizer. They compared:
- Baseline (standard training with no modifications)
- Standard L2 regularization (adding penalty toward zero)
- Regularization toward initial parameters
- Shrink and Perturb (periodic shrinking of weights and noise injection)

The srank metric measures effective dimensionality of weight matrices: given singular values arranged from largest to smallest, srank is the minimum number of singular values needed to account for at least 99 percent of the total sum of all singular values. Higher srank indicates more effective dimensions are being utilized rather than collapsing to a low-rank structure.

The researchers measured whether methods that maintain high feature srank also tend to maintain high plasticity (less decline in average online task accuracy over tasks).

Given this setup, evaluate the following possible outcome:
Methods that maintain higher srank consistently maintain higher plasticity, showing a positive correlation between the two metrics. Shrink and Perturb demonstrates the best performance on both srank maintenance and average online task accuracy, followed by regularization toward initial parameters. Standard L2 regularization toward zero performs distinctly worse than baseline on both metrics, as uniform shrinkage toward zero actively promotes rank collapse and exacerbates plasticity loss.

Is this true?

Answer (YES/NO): NO